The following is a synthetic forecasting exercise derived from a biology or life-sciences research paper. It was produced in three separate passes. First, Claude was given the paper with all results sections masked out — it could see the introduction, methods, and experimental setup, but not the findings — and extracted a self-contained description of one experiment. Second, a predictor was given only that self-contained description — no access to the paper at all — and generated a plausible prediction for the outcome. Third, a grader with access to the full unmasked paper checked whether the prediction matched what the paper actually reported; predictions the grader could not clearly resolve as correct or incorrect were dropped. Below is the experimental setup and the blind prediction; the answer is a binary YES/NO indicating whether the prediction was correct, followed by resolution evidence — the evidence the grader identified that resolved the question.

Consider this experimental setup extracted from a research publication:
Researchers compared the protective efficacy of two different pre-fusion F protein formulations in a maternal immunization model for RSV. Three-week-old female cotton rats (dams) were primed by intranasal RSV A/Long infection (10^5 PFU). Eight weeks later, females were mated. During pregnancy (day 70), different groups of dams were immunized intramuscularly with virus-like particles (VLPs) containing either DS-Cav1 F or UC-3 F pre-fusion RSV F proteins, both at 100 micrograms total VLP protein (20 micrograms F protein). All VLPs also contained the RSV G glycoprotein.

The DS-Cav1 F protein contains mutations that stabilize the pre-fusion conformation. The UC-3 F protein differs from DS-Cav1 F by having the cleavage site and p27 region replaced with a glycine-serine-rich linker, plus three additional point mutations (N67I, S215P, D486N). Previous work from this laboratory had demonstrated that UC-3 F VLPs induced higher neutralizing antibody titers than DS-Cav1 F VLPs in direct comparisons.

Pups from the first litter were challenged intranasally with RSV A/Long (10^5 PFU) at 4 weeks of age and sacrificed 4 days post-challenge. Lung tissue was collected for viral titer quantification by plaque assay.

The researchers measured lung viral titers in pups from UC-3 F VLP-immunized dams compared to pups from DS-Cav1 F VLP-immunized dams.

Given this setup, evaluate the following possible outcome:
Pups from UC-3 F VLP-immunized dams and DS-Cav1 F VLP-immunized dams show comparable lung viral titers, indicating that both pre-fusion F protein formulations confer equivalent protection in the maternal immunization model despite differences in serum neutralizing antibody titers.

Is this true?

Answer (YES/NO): YES